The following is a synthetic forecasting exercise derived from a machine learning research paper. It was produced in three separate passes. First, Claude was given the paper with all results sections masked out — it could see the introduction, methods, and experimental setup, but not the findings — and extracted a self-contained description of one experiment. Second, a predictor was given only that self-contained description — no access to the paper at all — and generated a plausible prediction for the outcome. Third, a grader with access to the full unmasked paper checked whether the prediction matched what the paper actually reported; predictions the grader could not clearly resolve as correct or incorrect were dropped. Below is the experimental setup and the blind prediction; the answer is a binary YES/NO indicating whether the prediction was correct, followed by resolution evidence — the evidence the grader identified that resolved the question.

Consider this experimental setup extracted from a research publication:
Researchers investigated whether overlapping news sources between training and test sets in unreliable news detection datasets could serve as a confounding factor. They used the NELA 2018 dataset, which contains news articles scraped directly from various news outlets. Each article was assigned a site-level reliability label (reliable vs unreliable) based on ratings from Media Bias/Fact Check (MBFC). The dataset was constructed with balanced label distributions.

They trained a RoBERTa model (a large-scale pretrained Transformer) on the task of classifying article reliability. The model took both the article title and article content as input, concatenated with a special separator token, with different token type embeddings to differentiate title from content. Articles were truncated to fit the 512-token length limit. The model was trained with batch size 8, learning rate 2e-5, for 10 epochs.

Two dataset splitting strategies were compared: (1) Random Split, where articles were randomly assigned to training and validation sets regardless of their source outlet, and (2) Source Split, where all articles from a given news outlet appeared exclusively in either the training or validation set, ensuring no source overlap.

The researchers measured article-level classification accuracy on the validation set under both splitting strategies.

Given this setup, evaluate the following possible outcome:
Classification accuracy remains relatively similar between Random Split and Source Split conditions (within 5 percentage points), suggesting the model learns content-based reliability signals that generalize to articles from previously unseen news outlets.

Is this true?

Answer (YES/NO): NO